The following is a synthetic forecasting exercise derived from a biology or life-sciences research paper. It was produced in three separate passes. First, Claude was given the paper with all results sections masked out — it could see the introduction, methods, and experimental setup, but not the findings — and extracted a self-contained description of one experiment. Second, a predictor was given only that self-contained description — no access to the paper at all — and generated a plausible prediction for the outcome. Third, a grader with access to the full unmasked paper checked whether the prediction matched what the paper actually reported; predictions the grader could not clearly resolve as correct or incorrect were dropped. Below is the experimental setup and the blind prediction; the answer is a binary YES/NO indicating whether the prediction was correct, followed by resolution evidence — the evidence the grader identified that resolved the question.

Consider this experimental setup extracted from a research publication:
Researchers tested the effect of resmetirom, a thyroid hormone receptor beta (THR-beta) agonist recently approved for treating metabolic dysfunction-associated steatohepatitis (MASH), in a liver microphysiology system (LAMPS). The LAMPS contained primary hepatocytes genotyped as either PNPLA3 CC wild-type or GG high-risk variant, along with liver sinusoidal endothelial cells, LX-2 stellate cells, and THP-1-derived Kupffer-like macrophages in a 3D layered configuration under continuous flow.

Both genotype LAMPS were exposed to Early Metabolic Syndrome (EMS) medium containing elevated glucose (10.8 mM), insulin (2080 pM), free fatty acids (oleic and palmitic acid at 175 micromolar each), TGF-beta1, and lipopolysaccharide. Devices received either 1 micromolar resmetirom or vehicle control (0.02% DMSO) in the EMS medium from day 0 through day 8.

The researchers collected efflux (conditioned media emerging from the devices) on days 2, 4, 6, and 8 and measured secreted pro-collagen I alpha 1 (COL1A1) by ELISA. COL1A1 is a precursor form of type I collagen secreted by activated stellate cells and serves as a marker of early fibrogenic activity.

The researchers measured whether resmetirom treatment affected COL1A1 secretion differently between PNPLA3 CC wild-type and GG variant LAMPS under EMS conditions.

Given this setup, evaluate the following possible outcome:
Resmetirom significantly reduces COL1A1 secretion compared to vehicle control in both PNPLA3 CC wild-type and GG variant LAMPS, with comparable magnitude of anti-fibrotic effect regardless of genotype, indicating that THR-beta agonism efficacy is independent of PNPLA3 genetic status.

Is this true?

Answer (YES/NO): NO